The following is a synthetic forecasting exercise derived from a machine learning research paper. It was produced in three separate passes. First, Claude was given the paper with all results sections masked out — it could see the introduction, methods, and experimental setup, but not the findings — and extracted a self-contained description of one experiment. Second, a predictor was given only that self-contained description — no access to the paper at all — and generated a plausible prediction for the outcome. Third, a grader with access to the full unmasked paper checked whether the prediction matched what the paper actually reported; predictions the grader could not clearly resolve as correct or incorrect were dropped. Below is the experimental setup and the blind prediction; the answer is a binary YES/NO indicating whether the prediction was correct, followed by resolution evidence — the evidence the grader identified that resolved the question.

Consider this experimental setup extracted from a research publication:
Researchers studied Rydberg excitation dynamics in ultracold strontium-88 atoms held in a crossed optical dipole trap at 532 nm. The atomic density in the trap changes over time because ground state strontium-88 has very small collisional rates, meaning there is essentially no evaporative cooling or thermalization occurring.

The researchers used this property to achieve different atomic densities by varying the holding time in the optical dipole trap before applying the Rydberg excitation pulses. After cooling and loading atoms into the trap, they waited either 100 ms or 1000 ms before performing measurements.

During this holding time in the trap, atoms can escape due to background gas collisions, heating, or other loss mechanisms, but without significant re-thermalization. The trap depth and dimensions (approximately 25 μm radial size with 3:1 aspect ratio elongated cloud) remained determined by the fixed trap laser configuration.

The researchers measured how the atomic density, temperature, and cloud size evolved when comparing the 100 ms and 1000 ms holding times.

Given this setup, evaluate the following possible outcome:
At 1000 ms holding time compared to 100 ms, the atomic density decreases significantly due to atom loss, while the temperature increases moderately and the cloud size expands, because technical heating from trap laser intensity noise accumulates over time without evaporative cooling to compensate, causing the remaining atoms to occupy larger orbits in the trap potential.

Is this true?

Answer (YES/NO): NO